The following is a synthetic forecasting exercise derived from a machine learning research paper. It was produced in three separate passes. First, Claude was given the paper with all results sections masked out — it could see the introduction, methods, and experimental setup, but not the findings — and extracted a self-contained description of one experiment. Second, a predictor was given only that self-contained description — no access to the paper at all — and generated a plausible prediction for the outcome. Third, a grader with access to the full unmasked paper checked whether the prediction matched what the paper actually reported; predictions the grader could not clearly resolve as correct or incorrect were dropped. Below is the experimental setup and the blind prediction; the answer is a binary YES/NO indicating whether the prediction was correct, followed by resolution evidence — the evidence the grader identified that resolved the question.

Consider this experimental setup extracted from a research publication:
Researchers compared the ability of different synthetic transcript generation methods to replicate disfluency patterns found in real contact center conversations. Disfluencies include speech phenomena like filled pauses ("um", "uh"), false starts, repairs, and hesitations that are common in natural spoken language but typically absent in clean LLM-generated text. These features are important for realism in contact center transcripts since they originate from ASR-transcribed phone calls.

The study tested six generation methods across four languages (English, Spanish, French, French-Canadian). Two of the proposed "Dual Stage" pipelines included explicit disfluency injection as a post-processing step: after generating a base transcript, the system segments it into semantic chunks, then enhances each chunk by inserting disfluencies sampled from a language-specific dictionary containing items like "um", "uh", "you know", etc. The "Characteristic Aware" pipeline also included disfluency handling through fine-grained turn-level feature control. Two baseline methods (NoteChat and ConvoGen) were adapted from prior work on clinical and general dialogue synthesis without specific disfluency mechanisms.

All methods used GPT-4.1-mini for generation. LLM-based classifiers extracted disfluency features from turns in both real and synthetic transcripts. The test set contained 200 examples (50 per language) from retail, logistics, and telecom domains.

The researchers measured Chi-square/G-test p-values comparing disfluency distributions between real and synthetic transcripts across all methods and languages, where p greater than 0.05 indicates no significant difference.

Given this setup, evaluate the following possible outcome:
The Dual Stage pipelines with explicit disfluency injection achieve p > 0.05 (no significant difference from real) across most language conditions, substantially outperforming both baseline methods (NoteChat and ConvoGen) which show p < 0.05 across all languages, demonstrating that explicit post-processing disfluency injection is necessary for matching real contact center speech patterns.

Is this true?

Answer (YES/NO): NO